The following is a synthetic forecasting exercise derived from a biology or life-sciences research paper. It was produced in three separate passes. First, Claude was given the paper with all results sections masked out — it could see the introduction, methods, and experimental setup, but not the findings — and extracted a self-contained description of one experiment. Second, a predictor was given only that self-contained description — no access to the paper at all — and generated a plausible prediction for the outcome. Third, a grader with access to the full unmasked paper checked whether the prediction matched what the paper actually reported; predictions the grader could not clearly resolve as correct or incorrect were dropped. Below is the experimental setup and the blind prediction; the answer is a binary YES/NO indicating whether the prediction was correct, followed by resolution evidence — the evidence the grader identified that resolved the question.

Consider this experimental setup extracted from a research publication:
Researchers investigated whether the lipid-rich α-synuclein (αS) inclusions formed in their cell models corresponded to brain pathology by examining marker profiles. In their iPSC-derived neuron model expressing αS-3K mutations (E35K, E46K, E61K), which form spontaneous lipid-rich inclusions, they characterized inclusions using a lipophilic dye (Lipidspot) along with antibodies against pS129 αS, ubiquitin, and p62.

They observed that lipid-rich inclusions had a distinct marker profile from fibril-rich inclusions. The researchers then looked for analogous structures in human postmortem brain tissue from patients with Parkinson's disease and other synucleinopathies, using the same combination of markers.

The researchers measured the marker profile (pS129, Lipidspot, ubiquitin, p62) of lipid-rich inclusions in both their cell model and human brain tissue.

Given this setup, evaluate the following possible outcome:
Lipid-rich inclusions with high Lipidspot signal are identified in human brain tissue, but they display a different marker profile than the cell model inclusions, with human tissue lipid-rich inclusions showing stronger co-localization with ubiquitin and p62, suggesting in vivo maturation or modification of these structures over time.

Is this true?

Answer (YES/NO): NO